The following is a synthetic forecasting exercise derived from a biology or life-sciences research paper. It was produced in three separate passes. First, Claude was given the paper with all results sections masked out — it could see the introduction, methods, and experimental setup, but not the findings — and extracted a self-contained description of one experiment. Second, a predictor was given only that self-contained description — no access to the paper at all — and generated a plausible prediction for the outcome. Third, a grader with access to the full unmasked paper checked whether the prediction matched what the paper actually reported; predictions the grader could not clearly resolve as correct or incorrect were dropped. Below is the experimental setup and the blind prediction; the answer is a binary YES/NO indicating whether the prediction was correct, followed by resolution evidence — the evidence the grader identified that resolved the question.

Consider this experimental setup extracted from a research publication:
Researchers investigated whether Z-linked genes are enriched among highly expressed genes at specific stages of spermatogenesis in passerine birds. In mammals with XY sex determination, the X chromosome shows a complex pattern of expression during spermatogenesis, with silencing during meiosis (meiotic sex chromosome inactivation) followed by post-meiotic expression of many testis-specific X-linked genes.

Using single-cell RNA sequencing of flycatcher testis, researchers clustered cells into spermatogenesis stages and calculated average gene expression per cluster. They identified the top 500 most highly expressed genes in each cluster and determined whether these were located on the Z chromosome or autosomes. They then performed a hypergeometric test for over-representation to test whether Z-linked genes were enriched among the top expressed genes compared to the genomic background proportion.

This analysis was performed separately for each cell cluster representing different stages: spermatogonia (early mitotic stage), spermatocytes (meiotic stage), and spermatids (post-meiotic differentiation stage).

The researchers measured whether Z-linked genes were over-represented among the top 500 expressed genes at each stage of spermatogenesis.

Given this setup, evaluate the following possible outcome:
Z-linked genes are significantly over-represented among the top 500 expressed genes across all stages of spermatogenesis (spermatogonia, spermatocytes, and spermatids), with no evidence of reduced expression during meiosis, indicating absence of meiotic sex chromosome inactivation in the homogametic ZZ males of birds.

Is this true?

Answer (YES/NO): NO